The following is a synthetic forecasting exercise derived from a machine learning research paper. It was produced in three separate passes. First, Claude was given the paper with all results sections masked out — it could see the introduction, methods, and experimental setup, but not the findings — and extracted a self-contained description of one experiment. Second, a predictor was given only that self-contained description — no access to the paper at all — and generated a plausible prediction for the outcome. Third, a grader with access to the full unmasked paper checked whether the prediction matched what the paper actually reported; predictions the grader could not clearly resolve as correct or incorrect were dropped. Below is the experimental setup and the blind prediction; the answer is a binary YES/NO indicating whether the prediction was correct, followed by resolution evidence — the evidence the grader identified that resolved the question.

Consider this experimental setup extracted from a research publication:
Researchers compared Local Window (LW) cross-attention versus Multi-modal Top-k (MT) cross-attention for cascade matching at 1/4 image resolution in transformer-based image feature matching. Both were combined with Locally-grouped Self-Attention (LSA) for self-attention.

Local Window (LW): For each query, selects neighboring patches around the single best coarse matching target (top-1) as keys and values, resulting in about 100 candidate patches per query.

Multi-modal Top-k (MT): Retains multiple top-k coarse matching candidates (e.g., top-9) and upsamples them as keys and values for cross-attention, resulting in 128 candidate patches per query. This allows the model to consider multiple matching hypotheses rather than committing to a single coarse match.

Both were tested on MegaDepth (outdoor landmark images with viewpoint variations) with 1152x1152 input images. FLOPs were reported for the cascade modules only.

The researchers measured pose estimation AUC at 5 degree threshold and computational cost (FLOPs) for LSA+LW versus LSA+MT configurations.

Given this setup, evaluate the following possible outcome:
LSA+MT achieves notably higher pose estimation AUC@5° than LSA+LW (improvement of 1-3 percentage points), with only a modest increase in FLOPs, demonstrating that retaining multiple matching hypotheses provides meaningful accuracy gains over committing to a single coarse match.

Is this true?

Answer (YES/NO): NO